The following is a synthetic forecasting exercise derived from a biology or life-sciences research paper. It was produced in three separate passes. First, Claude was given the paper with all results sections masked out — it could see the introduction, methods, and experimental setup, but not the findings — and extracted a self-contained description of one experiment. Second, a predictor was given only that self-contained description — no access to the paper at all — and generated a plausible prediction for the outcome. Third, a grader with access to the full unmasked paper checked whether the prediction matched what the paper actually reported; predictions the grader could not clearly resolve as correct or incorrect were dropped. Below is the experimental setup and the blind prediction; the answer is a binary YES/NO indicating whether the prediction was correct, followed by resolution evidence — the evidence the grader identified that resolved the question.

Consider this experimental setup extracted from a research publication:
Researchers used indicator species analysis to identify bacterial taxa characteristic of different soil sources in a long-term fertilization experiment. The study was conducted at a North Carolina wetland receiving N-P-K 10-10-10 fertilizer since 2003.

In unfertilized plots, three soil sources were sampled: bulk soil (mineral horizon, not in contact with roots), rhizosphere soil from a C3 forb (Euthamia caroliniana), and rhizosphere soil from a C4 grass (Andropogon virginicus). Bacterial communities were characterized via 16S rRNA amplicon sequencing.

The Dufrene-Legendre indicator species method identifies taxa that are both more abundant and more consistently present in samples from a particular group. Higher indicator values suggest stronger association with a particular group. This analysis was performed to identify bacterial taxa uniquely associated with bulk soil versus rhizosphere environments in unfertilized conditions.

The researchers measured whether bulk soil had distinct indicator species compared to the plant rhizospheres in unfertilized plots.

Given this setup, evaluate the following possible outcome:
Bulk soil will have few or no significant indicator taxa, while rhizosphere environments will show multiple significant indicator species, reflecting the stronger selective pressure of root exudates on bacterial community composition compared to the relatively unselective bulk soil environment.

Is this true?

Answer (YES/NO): NO